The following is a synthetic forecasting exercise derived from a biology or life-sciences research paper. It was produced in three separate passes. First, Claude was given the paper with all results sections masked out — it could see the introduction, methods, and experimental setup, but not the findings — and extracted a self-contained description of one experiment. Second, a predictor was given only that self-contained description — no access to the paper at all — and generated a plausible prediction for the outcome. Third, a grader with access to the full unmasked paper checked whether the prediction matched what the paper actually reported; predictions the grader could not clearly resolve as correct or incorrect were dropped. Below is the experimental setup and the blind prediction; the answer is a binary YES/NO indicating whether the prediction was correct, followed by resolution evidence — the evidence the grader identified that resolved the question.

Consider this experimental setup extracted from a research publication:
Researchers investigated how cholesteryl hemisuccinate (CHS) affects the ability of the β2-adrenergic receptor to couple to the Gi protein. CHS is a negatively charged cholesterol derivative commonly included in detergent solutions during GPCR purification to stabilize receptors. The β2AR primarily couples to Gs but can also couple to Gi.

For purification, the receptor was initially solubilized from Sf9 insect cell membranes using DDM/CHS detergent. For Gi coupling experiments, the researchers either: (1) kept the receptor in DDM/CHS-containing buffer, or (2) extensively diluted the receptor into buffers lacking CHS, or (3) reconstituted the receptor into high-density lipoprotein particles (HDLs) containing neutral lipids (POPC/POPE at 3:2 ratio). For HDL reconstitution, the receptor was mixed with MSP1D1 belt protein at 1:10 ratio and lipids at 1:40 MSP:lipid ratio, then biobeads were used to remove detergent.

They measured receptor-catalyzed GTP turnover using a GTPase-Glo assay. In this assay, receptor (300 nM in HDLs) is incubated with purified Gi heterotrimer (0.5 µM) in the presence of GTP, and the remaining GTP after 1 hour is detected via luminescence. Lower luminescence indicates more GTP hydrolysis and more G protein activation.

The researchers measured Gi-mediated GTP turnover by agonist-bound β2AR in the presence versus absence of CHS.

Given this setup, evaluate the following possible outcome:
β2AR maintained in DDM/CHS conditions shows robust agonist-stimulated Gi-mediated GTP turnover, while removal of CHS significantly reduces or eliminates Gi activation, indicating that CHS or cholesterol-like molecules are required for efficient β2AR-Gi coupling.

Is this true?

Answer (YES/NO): NO